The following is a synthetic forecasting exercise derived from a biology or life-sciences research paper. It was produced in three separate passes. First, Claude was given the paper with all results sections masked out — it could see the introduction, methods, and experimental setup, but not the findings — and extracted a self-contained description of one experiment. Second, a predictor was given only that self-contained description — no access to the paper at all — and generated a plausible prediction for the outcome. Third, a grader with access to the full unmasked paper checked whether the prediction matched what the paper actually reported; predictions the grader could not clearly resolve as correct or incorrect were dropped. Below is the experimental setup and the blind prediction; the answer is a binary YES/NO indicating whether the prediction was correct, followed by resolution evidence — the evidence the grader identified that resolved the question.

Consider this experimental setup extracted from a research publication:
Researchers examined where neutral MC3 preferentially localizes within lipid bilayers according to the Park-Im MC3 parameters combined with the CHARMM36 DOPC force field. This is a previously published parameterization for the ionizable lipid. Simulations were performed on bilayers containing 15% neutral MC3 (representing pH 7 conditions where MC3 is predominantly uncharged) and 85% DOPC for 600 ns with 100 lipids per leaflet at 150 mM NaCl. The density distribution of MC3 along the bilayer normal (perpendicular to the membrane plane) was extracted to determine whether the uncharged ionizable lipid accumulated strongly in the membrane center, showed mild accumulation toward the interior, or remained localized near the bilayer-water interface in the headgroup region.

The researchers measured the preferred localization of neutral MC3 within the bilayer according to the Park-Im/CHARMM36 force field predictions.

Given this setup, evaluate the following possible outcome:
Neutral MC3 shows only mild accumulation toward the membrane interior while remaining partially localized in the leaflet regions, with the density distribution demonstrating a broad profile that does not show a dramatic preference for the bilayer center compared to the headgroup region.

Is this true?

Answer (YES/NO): YES